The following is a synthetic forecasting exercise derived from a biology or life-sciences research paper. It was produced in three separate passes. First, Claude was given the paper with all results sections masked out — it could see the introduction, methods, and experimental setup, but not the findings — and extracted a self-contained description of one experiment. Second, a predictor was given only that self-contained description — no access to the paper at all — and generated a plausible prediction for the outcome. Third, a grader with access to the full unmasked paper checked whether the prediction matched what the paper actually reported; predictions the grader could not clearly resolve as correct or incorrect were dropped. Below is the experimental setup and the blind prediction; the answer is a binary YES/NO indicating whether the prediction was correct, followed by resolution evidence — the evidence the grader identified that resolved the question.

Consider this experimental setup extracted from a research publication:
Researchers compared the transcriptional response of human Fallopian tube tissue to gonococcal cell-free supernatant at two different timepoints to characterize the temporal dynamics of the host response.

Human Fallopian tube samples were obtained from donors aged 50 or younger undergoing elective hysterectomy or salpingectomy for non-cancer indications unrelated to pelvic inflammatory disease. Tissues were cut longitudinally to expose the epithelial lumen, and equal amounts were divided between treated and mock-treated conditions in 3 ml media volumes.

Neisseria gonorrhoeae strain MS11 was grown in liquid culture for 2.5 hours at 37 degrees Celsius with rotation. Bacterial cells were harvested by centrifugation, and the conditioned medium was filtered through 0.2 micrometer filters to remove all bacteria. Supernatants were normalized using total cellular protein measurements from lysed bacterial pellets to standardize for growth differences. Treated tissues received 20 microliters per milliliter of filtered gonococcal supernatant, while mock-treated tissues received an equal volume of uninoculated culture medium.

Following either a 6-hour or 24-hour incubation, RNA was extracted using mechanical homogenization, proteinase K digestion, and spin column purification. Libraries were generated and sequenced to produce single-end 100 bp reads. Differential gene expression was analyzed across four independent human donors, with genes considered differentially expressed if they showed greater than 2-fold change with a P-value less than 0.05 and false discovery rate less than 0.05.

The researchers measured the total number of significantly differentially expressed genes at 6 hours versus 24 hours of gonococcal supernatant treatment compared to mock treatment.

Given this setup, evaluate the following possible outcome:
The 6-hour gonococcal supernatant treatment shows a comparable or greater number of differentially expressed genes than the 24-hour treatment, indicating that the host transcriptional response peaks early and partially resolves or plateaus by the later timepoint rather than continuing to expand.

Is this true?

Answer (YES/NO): YES